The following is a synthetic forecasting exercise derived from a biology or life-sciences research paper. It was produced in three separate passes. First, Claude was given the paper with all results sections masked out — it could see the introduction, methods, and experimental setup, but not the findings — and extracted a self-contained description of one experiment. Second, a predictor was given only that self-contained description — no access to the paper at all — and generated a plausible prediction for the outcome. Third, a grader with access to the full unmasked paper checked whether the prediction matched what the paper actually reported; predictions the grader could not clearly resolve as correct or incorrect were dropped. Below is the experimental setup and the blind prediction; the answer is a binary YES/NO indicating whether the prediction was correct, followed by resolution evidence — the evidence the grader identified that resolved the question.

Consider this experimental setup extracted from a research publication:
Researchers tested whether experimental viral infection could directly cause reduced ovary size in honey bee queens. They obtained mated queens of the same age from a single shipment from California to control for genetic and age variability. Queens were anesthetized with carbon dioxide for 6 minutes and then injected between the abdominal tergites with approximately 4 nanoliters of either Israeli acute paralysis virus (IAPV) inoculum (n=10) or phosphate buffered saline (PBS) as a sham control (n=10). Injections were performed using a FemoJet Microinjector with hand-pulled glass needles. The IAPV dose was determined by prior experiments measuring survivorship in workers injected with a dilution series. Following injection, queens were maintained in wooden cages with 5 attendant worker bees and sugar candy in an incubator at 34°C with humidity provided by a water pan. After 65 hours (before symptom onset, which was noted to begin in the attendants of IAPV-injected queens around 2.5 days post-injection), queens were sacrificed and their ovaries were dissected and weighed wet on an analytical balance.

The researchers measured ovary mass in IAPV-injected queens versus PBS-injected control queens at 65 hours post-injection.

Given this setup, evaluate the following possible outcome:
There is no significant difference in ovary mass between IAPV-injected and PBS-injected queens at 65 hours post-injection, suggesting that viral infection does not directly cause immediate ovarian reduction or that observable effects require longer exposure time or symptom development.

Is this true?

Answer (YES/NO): NO